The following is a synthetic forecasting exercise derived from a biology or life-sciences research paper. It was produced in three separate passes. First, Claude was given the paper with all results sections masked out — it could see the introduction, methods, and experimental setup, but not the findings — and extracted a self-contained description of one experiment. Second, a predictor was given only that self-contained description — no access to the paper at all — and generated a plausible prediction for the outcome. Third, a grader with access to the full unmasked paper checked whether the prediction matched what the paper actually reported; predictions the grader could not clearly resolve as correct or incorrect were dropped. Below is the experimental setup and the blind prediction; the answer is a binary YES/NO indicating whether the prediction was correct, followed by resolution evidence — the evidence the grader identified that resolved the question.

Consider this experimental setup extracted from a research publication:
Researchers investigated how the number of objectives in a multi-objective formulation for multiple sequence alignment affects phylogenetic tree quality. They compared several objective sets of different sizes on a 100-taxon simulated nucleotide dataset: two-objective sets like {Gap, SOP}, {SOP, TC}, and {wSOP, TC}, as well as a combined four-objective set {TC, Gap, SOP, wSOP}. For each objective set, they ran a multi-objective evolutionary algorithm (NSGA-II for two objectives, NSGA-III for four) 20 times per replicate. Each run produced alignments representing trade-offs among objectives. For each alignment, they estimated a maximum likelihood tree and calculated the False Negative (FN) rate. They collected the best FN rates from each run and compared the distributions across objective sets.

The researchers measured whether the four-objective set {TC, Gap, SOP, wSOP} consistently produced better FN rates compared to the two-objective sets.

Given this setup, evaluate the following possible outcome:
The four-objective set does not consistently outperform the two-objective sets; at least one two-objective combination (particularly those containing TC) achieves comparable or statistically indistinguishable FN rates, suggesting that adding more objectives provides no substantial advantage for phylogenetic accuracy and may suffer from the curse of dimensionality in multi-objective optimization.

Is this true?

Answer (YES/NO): NO